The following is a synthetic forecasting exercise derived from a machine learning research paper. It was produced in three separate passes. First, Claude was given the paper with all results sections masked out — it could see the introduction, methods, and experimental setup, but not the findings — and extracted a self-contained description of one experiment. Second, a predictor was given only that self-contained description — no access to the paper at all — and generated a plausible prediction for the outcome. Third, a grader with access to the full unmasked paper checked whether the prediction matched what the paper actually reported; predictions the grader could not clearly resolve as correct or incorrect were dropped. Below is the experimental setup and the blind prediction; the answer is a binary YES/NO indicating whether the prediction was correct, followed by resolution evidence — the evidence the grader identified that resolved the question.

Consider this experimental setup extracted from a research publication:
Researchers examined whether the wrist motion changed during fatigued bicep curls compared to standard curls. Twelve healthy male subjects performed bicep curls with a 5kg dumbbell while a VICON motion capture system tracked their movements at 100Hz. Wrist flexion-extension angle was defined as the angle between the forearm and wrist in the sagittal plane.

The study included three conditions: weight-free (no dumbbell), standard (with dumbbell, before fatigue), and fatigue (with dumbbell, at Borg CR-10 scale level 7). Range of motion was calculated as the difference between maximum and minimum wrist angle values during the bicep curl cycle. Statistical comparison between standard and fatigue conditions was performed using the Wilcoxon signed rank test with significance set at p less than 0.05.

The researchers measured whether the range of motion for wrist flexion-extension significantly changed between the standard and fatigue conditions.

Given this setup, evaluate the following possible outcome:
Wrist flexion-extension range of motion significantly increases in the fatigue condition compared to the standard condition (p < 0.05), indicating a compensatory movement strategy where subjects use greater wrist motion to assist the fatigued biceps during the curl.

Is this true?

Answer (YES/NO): NO